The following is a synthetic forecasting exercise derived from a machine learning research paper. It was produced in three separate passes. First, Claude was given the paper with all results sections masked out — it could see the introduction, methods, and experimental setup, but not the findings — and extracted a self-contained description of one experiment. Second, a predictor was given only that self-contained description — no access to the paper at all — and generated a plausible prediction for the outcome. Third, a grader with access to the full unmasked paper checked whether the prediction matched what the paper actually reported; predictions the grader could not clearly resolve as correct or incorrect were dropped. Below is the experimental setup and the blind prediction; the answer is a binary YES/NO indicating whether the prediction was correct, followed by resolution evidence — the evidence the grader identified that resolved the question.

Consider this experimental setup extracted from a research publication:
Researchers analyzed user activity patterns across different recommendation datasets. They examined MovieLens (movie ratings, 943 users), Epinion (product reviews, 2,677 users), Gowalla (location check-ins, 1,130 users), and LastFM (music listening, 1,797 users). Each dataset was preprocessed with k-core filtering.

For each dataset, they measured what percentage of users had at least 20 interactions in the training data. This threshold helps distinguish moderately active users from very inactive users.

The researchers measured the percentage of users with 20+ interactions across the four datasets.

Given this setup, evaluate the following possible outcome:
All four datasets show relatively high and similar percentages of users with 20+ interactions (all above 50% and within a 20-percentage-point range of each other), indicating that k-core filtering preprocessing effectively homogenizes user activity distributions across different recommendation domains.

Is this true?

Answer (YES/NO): NO